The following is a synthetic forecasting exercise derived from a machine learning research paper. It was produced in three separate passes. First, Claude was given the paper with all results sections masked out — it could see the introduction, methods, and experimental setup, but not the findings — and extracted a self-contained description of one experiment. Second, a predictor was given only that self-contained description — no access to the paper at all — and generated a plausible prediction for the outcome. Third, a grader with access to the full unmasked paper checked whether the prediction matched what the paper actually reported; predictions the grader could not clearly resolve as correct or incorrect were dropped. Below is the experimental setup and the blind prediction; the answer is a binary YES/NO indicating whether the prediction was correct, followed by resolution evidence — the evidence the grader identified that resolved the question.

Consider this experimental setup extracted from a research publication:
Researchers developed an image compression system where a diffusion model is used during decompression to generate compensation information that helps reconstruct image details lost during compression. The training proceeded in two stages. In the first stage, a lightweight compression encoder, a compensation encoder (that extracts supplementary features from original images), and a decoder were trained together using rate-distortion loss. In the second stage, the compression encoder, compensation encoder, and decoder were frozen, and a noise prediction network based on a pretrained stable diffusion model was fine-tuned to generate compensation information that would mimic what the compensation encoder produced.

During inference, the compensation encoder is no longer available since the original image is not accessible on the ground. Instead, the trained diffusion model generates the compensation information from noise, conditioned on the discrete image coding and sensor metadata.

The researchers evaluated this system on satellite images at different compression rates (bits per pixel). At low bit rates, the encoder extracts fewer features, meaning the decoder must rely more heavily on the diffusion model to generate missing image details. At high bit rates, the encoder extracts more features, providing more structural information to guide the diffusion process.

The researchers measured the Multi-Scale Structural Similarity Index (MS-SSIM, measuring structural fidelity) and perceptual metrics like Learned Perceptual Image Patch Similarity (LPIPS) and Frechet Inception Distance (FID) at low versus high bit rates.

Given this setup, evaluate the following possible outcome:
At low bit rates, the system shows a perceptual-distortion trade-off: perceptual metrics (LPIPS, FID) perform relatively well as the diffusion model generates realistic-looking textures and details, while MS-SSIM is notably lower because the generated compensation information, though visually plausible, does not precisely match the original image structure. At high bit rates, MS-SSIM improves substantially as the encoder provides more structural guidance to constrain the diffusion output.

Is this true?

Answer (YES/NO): YES